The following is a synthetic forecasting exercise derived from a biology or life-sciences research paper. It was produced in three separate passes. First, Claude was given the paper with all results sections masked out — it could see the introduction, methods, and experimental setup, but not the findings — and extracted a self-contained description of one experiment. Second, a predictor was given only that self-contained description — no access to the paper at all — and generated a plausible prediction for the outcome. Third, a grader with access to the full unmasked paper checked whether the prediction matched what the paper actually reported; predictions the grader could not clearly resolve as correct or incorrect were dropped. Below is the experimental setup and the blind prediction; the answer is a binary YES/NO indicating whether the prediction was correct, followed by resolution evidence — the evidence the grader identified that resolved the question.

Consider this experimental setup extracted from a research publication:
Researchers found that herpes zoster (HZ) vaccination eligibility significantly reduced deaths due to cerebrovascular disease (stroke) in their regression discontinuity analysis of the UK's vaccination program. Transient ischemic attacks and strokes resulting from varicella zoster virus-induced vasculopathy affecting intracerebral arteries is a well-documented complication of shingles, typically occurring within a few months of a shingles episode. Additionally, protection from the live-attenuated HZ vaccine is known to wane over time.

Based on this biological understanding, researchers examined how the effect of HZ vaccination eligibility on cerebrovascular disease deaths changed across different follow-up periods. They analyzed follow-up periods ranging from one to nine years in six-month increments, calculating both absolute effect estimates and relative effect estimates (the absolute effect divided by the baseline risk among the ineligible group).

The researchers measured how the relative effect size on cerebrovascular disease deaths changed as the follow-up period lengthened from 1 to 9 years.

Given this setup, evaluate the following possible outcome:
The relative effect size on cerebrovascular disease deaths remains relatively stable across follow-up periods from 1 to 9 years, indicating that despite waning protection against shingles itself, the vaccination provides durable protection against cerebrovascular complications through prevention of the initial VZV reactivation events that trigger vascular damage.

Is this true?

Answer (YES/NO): NO